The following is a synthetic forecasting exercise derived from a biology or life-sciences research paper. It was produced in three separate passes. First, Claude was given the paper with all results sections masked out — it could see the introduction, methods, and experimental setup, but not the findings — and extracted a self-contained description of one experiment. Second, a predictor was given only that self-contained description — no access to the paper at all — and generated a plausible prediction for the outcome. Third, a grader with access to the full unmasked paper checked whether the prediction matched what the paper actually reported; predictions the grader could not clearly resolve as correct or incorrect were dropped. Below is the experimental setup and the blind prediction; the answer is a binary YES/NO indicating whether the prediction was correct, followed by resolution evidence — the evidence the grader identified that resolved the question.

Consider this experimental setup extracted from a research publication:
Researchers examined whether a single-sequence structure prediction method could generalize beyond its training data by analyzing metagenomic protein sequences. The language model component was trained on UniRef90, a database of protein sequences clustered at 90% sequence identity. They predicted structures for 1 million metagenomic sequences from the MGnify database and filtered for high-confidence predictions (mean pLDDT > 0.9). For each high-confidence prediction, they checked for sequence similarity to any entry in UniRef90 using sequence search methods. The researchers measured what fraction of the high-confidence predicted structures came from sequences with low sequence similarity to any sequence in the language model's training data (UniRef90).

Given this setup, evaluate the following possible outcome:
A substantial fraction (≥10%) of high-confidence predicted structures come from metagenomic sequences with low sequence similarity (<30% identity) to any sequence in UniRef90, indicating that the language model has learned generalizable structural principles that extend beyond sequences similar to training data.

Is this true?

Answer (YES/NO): NO